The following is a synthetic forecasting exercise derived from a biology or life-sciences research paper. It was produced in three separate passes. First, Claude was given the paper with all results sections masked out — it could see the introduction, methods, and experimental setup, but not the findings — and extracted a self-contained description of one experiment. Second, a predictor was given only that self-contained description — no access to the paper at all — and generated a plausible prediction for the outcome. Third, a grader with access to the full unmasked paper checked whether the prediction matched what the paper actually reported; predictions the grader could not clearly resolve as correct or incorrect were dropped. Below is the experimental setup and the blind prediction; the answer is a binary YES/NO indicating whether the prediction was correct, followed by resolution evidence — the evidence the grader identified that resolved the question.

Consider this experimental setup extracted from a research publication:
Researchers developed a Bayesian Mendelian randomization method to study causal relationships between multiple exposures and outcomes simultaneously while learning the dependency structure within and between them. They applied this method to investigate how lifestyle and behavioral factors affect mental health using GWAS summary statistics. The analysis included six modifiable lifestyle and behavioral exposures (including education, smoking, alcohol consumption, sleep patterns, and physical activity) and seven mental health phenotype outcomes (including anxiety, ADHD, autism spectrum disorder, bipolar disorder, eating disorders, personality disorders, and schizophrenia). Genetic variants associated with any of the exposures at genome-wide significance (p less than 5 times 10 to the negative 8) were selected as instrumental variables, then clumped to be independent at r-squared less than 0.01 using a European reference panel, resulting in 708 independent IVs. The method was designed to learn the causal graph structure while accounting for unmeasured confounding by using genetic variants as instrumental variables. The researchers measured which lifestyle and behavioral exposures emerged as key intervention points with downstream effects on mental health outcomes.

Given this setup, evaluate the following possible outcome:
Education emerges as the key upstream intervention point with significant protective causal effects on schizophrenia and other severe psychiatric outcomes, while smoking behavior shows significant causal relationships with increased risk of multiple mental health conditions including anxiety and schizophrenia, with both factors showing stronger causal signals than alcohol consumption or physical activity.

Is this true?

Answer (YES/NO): NO